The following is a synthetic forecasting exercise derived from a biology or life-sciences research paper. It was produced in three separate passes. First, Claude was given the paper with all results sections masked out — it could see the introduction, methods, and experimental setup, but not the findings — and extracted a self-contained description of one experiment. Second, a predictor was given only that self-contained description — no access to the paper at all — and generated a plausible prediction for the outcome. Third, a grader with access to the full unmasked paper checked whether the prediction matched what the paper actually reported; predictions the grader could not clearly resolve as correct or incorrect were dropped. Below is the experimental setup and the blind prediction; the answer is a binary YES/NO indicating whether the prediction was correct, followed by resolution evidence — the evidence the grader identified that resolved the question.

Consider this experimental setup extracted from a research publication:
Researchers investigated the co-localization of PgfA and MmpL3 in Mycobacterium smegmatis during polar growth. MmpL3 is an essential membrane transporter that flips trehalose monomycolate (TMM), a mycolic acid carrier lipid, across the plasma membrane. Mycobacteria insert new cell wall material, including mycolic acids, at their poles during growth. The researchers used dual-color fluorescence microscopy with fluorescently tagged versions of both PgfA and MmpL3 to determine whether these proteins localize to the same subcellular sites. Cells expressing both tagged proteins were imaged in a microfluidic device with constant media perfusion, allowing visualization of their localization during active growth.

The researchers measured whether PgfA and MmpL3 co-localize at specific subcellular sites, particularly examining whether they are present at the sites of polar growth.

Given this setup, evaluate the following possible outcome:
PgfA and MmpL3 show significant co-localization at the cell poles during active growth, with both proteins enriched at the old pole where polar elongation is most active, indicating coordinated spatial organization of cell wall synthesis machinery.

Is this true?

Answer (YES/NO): YES